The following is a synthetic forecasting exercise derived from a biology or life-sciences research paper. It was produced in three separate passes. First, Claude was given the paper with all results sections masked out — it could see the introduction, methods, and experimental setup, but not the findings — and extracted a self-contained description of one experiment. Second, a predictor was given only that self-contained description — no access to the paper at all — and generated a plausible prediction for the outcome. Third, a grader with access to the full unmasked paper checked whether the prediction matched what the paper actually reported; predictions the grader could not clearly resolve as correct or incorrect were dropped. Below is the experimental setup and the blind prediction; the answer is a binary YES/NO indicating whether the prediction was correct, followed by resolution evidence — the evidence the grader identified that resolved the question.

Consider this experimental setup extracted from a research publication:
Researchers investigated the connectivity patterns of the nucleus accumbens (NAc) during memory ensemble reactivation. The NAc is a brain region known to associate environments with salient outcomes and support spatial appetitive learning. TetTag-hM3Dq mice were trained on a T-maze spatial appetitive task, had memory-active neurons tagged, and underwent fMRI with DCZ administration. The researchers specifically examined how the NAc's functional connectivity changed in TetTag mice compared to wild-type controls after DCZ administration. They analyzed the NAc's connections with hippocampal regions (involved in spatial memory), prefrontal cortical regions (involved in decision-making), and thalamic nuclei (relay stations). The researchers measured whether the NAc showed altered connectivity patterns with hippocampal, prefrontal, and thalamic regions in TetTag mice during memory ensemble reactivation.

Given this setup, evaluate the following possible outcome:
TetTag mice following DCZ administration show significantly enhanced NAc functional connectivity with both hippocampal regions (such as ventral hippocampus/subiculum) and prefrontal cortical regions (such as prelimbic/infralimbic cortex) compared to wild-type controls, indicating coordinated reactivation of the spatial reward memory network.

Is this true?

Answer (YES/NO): NO